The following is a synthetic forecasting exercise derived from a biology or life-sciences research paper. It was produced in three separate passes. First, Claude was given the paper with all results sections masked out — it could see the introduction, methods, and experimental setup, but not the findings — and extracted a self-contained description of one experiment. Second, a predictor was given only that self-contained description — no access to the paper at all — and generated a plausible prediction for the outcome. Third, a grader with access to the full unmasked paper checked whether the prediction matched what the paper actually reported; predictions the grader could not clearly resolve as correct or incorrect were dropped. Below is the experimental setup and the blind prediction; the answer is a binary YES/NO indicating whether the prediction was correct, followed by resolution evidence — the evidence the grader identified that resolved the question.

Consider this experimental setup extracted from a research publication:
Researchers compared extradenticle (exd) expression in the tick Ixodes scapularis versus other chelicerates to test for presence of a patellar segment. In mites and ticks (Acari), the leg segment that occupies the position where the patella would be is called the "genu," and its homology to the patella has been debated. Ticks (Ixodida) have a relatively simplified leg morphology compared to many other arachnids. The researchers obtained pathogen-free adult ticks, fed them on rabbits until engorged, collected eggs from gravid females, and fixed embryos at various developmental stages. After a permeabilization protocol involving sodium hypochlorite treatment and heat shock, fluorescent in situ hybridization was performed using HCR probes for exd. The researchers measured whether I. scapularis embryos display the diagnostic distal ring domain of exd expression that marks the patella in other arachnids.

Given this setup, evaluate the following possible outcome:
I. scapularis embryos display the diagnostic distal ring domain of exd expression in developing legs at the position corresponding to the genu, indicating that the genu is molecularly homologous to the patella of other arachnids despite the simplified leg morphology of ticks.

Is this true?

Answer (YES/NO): NO